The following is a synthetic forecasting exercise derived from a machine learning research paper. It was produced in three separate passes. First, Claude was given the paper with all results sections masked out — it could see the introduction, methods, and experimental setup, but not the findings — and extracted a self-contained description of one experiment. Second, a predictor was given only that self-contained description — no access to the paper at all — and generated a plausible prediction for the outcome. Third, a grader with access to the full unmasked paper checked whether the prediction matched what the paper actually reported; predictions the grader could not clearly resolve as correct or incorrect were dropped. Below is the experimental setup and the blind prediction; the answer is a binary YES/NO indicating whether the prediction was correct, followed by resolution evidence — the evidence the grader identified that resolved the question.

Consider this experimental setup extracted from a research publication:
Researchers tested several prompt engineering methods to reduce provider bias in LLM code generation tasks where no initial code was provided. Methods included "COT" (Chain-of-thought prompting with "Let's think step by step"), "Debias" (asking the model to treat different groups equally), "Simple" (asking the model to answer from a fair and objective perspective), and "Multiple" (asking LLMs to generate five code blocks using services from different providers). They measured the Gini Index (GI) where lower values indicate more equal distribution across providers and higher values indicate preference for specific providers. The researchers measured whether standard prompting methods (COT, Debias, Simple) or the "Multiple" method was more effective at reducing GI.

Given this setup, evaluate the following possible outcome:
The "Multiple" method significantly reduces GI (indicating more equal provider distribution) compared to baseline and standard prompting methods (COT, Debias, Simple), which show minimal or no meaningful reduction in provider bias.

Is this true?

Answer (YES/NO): YES